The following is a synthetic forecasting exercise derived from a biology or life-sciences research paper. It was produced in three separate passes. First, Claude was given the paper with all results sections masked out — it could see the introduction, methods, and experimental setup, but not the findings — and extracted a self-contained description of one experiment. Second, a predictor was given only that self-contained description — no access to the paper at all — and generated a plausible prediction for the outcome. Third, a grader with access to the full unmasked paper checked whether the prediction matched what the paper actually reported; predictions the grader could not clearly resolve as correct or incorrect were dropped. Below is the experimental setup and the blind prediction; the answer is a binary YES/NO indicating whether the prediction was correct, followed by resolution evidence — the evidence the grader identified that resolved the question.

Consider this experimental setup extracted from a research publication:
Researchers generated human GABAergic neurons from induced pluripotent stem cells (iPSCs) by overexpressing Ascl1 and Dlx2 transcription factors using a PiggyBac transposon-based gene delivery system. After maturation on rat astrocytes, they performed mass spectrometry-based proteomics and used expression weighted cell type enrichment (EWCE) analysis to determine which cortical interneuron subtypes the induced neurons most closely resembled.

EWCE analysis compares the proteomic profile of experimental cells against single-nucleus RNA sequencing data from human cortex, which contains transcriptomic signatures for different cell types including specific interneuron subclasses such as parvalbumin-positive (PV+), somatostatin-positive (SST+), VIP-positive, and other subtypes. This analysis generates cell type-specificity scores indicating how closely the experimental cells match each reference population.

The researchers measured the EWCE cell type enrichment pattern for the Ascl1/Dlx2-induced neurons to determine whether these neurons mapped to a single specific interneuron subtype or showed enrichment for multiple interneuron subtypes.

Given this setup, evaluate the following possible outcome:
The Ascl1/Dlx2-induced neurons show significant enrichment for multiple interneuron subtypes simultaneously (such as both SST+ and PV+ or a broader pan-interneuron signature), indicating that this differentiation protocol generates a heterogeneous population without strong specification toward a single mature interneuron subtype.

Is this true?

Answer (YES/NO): NO